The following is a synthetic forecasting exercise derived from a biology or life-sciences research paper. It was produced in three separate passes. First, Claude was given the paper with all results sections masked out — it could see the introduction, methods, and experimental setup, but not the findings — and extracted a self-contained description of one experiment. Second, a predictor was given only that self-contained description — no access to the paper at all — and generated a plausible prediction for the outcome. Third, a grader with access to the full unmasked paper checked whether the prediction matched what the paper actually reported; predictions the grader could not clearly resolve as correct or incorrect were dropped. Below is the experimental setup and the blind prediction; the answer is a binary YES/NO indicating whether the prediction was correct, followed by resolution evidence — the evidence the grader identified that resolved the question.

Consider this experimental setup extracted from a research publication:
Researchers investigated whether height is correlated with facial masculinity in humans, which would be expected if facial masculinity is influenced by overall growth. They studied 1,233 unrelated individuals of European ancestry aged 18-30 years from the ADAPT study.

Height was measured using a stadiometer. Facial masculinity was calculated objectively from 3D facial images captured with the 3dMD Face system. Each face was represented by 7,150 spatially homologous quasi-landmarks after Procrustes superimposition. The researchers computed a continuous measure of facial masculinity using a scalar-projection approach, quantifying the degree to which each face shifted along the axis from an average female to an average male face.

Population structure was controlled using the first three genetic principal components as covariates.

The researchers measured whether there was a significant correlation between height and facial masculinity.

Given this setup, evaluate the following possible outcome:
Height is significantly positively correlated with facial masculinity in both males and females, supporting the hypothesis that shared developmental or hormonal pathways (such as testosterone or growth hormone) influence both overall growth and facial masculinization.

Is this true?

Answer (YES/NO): YES